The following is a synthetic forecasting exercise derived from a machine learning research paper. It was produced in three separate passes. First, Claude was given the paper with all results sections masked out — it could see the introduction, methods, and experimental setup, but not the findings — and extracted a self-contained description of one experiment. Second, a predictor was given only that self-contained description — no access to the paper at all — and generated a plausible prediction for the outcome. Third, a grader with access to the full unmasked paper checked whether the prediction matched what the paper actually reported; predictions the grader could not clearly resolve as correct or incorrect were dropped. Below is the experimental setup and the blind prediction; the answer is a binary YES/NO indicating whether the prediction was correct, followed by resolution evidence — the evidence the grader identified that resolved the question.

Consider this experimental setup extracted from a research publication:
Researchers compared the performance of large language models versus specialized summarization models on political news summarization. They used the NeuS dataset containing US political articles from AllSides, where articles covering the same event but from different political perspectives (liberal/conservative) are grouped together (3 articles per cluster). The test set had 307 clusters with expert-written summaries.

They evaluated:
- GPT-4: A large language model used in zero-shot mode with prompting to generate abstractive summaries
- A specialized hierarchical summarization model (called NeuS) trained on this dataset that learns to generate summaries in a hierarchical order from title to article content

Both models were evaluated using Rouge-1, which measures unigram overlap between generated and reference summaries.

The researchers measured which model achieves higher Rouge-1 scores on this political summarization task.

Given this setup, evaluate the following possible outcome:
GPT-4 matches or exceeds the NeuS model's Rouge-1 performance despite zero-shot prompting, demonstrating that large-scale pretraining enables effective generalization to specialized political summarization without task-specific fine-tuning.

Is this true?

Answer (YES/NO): YES